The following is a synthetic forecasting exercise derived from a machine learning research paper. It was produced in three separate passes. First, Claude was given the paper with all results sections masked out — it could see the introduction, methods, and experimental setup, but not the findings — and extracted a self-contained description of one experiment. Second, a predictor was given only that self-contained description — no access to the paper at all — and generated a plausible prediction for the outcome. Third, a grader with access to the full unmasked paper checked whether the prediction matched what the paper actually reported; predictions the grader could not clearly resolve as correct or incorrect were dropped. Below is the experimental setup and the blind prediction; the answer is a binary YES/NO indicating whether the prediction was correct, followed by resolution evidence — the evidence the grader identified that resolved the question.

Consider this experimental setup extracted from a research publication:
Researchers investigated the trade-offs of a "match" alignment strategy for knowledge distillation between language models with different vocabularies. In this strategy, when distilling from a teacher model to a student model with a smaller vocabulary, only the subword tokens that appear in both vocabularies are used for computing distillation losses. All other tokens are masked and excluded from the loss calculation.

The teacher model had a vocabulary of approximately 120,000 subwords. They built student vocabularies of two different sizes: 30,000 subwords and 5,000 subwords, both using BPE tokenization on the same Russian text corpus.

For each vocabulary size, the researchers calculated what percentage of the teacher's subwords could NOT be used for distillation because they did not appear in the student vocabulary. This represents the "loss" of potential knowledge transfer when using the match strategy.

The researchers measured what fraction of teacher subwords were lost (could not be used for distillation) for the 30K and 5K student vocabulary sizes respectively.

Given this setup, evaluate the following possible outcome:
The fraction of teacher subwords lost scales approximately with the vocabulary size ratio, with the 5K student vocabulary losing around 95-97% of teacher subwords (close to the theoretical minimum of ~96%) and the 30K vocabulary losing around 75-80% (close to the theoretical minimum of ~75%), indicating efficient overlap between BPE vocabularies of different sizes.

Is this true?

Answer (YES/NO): YES